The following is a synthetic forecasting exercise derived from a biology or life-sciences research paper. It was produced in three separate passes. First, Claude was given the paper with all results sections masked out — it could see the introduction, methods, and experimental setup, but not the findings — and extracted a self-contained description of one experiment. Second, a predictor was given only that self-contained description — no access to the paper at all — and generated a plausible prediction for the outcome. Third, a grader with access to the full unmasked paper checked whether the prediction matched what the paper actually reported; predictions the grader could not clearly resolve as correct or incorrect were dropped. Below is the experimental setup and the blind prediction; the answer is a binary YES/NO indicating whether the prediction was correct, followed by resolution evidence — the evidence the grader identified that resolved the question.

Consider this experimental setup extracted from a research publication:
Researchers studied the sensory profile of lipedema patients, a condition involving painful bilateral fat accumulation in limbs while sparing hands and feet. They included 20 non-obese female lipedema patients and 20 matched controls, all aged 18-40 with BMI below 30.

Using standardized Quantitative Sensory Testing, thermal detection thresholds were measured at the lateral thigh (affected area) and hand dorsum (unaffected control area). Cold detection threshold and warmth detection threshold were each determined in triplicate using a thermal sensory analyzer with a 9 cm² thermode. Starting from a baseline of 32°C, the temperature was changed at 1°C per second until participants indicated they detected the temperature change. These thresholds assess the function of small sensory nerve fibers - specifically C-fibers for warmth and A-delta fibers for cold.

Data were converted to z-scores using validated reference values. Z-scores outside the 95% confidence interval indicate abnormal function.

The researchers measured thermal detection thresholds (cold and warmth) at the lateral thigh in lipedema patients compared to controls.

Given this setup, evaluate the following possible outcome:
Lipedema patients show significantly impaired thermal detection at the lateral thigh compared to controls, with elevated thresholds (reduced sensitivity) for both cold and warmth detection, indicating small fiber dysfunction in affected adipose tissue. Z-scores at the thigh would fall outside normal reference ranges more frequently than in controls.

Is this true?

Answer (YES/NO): NO